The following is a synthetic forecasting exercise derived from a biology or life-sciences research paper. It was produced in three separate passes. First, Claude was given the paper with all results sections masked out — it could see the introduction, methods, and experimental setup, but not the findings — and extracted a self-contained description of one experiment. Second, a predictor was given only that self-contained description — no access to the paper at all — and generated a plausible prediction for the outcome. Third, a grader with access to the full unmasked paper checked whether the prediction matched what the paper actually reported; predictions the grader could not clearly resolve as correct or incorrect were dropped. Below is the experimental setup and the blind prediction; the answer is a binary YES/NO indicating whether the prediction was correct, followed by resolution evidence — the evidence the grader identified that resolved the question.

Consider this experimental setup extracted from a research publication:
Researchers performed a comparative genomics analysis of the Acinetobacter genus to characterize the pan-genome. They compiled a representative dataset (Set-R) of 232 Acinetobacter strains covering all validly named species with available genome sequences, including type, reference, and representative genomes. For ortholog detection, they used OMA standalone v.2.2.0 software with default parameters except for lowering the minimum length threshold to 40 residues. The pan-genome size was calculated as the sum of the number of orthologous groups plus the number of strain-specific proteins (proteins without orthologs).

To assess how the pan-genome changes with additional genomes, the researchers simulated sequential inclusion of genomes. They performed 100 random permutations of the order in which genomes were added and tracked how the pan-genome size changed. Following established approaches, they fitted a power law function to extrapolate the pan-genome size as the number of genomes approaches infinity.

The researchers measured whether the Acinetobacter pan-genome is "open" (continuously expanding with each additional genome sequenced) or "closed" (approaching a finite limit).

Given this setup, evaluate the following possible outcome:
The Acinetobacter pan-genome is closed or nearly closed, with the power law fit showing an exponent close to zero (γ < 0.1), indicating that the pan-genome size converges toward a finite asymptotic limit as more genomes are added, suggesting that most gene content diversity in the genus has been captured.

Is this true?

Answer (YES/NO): NO